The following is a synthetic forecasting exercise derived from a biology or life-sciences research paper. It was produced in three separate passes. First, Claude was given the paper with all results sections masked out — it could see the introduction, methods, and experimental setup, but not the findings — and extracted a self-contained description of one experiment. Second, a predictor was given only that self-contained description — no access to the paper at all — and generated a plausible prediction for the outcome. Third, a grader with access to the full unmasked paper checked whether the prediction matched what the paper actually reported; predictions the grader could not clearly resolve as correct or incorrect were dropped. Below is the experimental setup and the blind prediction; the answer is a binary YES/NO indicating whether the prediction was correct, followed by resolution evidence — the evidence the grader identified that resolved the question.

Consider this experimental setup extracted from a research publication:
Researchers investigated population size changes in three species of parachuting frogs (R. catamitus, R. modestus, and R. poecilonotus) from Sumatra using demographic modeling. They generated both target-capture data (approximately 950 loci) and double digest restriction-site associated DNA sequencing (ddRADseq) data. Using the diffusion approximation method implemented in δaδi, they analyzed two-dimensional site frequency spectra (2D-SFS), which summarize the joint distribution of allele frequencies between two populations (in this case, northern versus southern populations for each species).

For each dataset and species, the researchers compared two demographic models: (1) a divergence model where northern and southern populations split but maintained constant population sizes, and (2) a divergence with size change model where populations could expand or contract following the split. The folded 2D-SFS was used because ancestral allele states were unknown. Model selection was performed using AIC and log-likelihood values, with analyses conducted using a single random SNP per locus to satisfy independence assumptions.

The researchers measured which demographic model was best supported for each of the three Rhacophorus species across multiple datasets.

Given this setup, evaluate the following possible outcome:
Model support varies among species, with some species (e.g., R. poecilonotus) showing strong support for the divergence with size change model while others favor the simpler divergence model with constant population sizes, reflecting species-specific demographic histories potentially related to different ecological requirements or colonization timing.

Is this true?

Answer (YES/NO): NO